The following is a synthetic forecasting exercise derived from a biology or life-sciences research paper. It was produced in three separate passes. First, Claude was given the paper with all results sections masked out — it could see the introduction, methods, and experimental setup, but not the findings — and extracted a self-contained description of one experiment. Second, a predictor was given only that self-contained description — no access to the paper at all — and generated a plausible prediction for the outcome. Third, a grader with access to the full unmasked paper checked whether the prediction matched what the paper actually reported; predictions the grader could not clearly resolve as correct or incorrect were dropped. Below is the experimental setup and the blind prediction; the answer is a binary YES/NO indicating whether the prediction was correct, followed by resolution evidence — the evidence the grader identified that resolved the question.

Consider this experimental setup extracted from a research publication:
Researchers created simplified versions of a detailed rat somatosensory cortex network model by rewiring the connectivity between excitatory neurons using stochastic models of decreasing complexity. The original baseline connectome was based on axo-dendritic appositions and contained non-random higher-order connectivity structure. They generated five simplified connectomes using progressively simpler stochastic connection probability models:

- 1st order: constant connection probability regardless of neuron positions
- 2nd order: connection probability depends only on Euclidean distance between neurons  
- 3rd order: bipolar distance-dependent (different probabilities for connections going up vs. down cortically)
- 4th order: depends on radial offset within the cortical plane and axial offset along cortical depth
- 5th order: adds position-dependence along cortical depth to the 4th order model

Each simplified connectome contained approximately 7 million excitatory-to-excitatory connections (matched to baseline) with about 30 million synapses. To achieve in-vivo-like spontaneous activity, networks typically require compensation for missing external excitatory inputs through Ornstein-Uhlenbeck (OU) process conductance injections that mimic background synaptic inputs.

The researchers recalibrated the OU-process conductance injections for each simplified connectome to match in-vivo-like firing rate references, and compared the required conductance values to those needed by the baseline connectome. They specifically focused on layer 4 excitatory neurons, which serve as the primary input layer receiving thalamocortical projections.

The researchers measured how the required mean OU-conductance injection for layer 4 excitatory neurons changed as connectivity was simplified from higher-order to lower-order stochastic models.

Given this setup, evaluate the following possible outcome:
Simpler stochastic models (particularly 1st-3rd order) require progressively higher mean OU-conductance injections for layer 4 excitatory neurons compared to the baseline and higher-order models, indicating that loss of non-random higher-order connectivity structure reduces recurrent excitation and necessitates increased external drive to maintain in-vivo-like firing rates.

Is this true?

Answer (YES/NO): NO